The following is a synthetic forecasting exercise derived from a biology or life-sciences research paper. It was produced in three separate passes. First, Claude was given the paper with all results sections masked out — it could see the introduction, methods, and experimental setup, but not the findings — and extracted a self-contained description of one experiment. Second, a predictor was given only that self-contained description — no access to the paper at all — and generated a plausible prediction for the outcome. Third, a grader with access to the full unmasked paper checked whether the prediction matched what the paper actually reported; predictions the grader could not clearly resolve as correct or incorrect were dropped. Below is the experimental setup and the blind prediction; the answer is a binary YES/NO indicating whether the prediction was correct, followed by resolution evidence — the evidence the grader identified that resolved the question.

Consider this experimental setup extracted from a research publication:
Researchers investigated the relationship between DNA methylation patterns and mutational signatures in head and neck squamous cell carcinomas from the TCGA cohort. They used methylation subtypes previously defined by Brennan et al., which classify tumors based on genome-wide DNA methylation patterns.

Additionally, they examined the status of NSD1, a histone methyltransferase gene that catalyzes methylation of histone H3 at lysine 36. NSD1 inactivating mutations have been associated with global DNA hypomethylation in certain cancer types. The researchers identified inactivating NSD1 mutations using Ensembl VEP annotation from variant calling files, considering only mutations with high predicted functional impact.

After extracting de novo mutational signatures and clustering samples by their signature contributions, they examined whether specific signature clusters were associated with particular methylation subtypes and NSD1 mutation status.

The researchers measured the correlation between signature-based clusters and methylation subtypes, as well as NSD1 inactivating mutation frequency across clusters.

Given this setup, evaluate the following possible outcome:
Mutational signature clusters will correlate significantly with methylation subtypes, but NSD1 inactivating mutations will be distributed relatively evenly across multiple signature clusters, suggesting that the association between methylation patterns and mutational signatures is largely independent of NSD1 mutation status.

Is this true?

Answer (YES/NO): NO